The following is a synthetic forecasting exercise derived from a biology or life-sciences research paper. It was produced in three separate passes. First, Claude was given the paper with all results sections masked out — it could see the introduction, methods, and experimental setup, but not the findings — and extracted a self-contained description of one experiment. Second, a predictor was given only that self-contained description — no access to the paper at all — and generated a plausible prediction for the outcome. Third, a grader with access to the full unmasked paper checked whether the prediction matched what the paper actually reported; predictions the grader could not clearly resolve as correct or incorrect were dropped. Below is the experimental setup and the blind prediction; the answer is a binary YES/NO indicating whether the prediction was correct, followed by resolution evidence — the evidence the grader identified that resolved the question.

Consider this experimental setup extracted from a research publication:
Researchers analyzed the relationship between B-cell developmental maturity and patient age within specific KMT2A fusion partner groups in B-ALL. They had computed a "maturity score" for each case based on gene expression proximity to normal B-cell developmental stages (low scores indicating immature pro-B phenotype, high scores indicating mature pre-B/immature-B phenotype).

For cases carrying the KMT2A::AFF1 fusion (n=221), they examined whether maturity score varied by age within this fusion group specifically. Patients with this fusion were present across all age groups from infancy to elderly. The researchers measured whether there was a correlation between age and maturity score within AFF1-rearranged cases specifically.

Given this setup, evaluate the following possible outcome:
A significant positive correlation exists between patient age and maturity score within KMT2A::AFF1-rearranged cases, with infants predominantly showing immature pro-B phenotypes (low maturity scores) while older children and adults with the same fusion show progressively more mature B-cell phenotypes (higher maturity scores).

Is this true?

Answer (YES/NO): NO